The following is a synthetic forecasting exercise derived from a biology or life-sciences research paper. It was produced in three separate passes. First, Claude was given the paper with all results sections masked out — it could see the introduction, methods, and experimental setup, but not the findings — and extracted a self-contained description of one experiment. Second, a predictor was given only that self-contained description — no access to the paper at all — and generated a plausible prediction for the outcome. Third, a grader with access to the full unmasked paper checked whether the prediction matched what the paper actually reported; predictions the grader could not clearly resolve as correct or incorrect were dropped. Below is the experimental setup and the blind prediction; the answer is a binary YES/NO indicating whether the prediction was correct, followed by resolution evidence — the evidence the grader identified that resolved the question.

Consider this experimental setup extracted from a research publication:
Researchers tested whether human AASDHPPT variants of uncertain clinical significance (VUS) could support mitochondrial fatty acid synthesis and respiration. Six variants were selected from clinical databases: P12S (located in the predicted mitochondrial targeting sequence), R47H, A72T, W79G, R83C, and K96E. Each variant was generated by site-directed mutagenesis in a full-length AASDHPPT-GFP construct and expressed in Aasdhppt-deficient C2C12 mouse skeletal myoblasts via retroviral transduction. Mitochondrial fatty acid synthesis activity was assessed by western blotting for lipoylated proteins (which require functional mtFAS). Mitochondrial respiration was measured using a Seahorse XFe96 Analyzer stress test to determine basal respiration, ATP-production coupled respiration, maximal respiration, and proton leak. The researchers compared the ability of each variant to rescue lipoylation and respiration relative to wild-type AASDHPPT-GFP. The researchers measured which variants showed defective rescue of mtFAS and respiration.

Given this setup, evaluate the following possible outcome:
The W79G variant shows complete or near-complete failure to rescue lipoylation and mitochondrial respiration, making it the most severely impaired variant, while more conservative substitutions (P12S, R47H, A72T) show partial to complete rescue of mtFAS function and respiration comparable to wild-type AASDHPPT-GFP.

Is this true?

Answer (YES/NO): NO